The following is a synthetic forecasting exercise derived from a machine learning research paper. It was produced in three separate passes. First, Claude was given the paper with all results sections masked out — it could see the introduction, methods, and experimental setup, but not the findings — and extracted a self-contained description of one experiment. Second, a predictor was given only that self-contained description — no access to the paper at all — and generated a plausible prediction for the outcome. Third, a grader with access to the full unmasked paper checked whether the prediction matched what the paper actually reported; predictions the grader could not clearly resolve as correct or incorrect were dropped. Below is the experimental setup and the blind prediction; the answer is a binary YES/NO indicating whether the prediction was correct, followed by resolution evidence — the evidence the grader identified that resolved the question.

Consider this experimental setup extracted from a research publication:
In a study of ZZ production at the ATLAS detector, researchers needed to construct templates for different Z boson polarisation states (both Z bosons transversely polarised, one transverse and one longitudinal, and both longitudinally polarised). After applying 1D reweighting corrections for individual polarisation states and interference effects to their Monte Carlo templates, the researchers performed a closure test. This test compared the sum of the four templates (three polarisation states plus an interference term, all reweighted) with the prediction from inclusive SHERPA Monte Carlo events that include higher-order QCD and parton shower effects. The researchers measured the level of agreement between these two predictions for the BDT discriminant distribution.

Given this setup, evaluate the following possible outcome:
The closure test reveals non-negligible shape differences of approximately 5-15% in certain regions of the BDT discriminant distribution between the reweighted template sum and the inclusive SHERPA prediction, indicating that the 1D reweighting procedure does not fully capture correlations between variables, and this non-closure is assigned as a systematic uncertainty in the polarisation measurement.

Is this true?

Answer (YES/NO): NO